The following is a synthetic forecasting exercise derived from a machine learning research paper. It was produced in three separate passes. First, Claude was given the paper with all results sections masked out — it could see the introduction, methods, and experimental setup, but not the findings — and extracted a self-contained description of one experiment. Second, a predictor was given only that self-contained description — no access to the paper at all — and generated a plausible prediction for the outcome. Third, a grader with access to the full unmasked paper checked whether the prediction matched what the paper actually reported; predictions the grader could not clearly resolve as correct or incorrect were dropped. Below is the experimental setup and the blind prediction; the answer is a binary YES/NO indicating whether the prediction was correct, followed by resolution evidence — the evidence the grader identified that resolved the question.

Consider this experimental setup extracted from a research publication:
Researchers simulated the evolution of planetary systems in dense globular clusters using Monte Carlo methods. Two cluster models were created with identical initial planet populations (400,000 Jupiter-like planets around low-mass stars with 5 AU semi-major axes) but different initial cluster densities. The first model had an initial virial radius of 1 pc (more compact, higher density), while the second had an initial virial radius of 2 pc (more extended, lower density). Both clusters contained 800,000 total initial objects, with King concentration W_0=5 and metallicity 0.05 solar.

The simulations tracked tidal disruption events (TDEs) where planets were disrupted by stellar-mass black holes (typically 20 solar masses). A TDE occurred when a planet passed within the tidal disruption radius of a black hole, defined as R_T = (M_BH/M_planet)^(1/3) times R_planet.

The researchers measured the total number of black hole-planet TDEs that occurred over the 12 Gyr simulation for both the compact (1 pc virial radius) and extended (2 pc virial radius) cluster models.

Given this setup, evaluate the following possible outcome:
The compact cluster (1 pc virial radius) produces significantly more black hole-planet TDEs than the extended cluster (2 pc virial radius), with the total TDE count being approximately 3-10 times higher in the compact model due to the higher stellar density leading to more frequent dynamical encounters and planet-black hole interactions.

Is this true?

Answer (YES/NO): NO